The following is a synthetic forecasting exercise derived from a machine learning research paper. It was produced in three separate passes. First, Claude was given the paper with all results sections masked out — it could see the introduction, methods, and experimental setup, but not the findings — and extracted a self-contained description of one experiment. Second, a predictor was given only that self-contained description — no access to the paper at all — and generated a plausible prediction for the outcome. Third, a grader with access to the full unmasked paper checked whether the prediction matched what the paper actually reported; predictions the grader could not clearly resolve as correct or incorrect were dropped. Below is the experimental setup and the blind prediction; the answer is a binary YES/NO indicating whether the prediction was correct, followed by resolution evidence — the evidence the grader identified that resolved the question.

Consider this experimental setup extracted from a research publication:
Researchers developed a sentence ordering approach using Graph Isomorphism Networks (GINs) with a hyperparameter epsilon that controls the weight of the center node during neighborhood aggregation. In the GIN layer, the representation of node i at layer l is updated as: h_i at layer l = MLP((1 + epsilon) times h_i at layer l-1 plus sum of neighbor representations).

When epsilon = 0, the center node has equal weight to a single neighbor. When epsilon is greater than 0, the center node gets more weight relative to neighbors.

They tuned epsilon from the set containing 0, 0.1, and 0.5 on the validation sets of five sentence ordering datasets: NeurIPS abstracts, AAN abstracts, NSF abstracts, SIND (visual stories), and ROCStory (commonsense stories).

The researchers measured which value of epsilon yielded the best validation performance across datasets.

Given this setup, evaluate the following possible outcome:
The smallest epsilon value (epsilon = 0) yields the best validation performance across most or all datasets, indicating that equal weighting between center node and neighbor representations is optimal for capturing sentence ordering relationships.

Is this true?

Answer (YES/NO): YES